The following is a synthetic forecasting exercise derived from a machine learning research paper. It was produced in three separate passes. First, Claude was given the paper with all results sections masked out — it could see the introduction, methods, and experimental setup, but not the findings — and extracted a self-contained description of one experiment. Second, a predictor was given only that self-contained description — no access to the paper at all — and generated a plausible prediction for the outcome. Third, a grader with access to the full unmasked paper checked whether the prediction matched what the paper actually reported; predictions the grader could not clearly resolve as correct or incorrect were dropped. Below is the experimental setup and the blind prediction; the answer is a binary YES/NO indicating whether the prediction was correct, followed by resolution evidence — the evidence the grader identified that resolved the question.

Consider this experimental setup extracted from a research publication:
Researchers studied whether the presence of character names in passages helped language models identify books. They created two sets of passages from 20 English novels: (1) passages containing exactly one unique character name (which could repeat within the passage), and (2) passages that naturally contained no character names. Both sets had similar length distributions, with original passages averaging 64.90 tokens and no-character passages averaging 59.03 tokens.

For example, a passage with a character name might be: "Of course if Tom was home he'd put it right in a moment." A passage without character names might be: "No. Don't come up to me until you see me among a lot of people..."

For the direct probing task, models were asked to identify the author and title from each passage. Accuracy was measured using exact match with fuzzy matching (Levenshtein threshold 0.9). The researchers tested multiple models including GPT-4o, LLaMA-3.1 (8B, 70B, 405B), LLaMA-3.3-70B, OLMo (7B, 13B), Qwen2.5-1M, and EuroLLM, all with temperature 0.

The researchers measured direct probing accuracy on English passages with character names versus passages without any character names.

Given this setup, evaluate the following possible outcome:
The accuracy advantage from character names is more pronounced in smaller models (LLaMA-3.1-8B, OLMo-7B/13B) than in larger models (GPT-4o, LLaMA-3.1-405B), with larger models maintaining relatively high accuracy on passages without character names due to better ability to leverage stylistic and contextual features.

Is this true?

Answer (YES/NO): NO